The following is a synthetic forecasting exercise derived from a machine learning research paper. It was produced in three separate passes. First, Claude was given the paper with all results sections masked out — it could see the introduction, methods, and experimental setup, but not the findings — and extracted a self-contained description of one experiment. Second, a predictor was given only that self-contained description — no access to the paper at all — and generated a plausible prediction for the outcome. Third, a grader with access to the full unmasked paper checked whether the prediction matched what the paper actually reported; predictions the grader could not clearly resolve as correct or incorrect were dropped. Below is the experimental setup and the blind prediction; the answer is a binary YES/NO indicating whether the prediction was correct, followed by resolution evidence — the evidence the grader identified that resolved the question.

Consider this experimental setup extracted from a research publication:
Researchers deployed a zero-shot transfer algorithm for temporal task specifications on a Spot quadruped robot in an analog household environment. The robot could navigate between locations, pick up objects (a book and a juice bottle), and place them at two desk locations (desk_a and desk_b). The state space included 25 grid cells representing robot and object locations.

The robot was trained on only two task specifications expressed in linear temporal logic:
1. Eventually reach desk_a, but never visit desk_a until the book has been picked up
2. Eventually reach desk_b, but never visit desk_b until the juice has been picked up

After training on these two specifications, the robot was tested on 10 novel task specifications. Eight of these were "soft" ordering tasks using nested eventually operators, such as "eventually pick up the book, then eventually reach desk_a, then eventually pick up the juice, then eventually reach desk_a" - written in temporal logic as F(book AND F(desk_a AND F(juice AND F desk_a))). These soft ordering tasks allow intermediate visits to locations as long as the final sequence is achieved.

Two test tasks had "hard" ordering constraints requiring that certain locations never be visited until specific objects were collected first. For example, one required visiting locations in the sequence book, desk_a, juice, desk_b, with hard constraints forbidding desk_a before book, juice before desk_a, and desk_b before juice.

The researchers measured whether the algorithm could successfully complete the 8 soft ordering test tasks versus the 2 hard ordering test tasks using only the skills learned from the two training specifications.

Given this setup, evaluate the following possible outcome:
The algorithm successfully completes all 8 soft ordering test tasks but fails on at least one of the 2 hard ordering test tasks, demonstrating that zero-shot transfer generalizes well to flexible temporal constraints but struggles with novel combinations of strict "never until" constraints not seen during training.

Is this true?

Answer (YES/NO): YES